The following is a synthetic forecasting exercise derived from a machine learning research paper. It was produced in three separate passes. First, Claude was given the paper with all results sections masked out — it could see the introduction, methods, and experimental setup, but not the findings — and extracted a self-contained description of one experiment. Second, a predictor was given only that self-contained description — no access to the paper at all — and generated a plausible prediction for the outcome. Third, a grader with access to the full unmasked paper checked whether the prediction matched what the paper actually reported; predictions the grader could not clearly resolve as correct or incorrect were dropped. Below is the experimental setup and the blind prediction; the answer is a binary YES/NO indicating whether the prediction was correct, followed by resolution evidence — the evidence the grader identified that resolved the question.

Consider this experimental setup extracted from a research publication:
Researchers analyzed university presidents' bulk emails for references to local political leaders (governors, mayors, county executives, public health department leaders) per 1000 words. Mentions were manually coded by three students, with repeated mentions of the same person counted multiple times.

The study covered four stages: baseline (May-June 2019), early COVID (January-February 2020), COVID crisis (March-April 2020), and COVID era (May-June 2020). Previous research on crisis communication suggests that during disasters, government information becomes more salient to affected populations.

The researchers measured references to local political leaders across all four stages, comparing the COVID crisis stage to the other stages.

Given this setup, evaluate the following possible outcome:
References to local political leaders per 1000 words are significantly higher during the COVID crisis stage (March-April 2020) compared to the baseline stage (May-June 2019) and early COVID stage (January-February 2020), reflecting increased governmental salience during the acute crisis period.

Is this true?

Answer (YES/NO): NO